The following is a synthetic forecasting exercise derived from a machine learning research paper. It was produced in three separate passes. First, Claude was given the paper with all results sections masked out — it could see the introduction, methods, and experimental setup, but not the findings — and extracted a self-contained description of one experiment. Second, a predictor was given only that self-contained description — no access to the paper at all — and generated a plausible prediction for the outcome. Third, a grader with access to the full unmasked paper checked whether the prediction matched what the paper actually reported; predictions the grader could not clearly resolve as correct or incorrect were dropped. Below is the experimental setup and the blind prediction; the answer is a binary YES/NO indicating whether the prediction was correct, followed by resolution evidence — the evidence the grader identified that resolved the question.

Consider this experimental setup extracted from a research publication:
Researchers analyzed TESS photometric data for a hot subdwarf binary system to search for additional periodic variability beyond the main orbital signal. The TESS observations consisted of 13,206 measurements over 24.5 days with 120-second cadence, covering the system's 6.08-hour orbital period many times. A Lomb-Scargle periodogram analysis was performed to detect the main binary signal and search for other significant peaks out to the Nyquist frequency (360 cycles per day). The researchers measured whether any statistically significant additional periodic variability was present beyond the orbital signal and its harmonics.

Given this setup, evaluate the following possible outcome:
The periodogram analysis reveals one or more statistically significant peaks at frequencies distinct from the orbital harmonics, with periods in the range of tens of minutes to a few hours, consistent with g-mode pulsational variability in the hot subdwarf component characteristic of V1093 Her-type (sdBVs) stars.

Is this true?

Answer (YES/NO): NO